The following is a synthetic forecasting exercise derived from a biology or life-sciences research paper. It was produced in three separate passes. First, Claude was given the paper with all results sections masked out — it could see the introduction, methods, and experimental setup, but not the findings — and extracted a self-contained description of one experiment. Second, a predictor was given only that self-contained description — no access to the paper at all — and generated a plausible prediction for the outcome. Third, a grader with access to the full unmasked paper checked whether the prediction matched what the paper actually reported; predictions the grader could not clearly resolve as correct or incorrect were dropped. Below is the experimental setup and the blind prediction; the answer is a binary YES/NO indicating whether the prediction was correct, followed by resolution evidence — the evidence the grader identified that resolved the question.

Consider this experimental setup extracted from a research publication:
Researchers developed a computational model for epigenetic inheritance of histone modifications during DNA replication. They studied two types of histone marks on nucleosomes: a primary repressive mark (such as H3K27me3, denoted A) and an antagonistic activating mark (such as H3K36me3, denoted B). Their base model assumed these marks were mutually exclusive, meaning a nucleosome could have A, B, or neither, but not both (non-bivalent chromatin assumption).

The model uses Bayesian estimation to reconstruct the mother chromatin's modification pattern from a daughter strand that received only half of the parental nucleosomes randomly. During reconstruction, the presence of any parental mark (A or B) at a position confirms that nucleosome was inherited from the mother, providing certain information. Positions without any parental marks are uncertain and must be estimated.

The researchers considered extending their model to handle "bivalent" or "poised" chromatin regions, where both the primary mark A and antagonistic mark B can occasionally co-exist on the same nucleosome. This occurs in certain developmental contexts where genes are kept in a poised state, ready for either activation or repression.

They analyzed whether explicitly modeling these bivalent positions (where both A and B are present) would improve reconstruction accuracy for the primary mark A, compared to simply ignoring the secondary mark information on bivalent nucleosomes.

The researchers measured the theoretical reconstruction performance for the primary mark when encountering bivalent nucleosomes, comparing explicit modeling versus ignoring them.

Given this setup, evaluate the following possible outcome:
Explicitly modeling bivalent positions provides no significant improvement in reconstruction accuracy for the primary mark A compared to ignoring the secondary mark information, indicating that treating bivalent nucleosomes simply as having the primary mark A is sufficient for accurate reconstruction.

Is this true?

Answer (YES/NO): YES